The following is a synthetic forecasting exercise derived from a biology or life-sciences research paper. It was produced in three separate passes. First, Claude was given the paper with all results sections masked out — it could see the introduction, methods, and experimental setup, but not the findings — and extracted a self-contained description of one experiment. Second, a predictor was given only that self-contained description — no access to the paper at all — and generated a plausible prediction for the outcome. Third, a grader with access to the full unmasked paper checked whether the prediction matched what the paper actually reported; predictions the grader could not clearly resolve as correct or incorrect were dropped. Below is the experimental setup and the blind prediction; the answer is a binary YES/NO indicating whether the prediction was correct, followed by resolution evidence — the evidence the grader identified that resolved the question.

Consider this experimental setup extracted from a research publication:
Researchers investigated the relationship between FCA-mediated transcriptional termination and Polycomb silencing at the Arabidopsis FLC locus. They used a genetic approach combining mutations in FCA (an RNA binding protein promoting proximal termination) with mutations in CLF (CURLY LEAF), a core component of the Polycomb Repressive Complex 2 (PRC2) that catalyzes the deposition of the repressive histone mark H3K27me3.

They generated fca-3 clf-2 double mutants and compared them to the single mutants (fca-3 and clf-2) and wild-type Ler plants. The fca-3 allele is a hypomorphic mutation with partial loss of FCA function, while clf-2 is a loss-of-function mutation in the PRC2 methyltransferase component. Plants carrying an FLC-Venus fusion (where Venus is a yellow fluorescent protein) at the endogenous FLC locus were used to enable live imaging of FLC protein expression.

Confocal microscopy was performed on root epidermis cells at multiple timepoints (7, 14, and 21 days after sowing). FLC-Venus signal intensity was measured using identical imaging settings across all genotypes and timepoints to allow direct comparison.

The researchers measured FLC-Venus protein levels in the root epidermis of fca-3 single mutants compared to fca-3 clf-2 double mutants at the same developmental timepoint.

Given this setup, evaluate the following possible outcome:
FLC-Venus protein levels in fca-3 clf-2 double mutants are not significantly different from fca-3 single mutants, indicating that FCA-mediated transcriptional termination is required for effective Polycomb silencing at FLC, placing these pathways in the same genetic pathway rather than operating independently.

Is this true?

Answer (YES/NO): NO